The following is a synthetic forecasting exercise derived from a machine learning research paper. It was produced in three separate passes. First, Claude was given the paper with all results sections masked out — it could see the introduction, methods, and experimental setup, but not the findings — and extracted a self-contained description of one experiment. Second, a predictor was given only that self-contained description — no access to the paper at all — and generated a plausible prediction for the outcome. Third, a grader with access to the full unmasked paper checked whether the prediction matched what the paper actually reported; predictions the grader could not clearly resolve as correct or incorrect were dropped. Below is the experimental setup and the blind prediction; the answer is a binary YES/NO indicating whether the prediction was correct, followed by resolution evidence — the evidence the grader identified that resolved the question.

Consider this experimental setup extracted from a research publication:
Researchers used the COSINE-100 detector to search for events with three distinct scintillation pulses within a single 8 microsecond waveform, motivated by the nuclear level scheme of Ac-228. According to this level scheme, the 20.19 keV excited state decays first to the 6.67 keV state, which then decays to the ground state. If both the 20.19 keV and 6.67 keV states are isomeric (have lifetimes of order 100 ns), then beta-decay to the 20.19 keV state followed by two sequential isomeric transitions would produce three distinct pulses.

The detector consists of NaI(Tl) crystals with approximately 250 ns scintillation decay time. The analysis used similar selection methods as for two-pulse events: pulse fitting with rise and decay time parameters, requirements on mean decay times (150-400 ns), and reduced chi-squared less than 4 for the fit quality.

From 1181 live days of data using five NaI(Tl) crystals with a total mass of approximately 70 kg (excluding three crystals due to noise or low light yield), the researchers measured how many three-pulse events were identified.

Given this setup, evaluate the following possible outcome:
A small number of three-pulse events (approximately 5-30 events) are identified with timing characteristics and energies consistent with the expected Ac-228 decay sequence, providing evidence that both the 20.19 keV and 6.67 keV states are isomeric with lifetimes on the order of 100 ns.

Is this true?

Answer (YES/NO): NO